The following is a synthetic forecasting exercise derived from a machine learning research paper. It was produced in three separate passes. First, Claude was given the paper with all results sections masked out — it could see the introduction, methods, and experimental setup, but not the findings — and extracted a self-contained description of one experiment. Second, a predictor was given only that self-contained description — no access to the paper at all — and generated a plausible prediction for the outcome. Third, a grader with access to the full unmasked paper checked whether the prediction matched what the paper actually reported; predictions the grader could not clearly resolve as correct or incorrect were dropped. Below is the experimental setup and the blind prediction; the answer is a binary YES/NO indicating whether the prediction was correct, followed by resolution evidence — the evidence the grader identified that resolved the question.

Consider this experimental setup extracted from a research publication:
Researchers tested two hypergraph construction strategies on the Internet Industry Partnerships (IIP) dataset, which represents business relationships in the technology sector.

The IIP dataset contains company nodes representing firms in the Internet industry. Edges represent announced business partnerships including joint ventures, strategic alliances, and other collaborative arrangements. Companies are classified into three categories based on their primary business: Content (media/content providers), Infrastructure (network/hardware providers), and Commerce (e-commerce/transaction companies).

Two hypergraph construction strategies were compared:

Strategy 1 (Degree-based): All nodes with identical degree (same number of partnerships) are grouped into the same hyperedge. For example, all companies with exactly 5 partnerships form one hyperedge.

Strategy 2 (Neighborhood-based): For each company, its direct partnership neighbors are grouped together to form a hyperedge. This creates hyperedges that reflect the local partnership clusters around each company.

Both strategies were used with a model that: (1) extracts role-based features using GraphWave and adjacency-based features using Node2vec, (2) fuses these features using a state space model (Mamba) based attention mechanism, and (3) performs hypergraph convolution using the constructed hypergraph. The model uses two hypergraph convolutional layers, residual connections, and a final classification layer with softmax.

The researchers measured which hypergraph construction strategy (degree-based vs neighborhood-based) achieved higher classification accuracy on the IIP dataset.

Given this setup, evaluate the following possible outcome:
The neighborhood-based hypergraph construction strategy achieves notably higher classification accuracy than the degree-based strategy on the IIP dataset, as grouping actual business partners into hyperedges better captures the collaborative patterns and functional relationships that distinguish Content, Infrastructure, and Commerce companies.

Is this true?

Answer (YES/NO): NO